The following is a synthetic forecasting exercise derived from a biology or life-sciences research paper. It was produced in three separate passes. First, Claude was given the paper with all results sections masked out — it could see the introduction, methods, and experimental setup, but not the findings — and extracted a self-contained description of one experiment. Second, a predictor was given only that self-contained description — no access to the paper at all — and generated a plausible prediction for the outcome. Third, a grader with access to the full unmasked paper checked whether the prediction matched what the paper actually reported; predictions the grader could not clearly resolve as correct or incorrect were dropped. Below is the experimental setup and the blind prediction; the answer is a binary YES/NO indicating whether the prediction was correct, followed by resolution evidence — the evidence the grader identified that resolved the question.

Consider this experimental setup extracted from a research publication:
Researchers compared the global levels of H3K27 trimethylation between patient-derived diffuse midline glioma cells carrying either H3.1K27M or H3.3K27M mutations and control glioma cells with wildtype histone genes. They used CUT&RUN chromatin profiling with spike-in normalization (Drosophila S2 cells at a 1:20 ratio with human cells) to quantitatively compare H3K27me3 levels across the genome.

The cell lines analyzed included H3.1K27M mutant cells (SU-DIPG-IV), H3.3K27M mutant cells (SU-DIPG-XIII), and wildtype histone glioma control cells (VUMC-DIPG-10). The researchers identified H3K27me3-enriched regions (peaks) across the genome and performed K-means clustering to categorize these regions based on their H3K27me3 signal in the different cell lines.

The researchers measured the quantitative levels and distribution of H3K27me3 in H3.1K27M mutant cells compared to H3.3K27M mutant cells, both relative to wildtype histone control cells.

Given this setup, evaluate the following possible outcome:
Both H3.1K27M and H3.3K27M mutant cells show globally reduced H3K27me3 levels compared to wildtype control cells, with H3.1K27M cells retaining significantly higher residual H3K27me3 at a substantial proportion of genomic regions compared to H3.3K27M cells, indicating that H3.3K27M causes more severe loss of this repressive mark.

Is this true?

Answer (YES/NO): NO